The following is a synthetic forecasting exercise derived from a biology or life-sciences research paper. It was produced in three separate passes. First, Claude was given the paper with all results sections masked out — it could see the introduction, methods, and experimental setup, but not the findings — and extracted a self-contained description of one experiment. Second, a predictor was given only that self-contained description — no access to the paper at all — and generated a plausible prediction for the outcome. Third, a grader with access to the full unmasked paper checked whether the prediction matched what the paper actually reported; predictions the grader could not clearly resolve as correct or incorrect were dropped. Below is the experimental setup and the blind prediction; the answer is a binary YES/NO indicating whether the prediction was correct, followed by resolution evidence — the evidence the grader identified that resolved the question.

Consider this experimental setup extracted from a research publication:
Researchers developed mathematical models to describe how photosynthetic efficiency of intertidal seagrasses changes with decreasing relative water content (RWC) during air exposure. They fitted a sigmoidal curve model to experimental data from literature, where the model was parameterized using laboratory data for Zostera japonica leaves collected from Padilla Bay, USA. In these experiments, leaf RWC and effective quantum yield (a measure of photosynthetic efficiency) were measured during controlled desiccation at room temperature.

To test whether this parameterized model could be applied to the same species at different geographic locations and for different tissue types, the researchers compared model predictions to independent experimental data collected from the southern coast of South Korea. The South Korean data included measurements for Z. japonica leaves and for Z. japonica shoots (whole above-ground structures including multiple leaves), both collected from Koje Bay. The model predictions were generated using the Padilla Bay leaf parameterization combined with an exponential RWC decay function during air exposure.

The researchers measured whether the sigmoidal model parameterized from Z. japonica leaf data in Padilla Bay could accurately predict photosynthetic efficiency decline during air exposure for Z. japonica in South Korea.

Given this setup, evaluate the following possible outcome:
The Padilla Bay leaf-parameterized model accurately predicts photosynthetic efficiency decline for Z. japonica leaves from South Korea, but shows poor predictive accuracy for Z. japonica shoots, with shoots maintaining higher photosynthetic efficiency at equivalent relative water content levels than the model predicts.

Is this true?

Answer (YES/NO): NO